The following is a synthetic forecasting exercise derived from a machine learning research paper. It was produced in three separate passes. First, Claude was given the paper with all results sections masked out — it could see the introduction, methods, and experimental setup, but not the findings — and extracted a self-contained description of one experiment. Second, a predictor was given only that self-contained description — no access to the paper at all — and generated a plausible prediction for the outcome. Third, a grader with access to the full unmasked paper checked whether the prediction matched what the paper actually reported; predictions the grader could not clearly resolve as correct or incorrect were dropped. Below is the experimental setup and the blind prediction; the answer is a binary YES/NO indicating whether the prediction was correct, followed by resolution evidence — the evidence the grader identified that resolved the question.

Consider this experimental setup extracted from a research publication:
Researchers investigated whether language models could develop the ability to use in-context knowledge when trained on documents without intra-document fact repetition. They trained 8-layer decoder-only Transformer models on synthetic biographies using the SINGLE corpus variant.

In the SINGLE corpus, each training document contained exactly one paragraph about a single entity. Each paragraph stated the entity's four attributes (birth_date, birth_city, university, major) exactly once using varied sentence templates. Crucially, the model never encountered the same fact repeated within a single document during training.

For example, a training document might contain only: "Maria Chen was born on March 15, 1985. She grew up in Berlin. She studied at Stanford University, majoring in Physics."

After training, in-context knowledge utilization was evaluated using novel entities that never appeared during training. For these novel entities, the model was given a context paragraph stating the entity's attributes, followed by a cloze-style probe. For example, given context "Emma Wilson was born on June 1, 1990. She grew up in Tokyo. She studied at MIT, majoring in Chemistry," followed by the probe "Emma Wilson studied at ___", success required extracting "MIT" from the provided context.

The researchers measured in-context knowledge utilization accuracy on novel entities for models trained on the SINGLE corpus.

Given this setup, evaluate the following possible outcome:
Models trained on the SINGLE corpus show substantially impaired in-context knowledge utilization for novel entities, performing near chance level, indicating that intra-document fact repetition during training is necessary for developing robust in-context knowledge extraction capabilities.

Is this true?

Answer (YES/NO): YES